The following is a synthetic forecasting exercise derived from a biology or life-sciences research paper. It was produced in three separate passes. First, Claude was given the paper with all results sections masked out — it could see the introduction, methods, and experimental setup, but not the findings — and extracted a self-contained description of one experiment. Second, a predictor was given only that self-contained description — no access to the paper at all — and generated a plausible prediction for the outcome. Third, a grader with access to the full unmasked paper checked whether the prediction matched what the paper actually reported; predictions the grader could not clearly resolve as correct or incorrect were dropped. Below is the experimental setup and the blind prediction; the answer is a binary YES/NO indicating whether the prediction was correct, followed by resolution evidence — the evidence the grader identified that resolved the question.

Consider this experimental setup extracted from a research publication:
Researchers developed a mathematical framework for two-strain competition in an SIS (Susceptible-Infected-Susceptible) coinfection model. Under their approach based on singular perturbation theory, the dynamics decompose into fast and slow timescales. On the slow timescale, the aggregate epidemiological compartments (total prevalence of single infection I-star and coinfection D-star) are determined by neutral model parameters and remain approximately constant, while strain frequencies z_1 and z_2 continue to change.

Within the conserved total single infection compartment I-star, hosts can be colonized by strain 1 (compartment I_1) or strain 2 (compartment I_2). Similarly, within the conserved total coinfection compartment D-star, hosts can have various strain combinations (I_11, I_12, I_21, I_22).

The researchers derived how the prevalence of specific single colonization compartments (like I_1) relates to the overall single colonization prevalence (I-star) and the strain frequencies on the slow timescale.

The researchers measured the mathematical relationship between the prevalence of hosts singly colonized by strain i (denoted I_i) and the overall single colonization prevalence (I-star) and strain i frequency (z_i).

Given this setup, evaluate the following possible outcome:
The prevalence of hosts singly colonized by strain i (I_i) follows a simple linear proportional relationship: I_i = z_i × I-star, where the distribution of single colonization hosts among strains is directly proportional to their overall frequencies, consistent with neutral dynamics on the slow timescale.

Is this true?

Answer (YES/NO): YES